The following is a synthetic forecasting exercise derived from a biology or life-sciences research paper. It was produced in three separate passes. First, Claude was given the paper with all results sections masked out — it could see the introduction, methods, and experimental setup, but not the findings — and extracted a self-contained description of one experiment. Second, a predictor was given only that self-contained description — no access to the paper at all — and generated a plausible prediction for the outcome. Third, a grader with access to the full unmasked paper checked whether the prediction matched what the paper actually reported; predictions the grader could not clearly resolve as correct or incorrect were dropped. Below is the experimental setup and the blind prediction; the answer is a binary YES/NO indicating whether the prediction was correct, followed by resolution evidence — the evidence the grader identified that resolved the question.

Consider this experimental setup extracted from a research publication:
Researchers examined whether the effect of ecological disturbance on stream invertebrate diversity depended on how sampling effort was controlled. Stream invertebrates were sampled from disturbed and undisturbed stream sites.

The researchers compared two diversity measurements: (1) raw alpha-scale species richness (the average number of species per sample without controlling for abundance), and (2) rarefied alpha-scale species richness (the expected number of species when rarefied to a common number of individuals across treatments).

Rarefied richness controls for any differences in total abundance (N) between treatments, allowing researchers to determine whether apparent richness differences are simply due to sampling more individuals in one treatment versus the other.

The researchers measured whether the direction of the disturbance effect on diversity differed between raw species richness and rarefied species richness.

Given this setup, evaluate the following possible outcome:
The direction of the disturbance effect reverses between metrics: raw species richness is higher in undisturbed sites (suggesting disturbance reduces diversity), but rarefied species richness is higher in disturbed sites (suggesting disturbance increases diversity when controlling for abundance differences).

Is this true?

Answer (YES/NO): YES